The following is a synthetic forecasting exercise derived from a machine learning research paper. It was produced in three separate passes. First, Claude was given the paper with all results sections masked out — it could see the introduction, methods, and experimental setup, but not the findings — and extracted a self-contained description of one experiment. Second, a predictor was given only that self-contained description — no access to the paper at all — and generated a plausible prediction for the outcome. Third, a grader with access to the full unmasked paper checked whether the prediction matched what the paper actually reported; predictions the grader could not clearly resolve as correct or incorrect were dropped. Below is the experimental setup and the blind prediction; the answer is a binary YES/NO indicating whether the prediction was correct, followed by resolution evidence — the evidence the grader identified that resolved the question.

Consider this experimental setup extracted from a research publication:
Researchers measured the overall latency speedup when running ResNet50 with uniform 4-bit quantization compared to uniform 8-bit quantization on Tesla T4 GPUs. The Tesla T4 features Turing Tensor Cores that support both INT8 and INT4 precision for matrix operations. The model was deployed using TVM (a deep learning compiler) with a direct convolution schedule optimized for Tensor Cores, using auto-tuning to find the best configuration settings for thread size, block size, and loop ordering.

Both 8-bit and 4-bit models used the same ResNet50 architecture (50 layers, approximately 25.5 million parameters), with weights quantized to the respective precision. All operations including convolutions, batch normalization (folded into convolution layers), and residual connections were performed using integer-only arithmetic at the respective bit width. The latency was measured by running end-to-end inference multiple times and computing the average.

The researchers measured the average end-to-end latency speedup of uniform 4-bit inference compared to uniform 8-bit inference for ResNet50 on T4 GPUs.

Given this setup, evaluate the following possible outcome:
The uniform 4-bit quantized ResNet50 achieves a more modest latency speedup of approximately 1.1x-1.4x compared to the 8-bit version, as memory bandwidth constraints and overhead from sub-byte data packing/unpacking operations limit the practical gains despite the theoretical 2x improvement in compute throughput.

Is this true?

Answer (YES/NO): NO